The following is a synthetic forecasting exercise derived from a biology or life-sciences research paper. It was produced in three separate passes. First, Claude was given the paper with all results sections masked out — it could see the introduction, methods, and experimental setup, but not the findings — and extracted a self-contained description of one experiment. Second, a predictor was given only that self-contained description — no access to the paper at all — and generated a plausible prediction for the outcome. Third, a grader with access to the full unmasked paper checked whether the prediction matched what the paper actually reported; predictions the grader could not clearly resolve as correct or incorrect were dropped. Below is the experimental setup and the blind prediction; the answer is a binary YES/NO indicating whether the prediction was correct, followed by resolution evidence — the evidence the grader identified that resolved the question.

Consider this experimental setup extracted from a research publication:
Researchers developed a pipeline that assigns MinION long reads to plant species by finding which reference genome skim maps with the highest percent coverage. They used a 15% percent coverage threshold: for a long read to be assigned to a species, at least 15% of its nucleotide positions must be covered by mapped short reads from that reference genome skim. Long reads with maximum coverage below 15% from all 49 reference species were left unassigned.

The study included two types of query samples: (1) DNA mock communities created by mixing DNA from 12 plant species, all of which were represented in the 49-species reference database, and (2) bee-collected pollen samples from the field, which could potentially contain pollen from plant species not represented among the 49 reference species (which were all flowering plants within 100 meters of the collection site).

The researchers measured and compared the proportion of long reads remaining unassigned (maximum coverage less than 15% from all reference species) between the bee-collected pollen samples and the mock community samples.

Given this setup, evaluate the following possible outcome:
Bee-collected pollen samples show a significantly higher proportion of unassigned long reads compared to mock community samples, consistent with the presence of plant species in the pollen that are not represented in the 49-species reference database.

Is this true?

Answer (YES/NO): YES